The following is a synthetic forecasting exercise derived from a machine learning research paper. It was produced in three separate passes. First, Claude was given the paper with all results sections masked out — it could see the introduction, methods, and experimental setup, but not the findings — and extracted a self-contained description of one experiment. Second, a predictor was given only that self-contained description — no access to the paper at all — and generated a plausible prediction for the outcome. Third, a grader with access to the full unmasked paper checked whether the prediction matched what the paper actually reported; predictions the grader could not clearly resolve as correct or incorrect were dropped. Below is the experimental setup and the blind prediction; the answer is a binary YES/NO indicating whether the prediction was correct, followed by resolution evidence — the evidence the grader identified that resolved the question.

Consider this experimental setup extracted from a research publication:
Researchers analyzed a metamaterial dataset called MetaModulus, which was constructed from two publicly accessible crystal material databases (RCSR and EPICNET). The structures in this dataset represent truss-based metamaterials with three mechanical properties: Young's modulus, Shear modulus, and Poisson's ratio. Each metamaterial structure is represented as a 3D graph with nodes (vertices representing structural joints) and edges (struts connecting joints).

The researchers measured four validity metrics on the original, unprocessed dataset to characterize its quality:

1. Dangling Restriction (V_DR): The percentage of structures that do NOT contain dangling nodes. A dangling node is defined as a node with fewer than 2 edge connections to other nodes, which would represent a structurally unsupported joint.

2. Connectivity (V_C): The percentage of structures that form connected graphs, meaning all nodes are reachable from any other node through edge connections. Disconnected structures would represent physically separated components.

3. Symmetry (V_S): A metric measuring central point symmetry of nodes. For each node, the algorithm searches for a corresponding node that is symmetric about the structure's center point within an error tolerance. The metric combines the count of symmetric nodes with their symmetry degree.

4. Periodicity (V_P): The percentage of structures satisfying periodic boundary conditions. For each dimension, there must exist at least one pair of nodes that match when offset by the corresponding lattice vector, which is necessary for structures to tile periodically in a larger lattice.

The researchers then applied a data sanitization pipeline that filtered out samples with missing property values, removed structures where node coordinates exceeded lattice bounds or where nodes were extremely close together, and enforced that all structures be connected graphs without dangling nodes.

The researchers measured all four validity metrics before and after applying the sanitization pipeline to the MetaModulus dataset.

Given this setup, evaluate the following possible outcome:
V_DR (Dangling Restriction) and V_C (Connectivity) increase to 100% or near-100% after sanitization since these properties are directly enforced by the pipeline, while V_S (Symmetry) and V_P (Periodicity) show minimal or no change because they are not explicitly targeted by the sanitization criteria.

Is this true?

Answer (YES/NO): NO